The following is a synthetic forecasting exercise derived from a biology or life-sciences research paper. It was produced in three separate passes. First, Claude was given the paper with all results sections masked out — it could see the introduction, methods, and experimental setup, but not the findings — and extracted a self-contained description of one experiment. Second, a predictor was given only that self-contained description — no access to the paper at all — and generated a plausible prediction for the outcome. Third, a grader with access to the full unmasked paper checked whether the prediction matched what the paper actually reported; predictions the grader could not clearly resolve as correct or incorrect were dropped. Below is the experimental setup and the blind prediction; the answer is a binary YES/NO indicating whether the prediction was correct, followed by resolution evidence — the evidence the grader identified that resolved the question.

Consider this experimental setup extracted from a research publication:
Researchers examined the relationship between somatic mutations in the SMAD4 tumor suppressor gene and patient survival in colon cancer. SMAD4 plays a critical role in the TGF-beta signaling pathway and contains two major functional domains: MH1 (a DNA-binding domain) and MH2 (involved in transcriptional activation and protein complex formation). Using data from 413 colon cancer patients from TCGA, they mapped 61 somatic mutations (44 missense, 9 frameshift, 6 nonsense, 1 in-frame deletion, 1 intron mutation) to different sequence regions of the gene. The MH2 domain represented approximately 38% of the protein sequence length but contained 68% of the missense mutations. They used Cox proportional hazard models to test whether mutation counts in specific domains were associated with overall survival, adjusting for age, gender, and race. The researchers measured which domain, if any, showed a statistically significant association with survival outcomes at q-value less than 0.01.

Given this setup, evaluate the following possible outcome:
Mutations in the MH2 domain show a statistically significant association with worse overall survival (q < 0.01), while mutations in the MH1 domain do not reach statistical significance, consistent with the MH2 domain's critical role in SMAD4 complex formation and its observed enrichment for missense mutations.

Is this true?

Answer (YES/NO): NO